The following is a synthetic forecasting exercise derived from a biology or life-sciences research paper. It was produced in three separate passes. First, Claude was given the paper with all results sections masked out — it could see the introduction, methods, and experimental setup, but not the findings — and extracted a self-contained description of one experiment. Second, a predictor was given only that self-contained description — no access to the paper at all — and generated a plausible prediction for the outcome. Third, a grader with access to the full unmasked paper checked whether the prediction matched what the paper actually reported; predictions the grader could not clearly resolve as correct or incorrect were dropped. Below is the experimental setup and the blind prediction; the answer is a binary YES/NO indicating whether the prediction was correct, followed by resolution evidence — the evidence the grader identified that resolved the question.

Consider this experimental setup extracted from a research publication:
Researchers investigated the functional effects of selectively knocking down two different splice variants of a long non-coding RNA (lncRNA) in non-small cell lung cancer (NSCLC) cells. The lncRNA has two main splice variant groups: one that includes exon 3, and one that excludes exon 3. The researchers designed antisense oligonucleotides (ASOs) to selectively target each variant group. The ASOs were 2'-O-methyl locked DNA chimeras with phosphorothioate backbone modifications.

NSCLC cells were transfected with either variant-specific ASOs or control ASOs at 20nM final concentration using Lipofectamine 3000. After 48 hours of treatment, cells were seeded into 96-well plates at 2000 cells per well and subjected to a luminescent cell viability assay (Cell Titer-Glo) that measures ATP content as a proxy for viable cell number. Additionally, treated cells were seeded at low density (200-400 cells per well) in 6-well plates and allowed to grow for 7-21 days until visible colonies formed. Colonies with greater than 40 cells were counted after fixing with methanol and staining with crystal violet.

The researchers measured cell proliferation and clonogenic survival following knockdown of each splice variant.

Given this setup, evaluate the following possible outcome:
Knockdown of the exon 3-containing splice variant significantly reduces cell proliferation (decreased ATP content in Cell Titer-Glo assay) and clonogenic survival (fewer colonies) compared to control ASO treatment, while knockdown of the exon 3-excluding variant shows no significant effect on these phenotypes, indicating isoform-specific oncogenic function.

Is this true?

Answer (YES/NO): NO